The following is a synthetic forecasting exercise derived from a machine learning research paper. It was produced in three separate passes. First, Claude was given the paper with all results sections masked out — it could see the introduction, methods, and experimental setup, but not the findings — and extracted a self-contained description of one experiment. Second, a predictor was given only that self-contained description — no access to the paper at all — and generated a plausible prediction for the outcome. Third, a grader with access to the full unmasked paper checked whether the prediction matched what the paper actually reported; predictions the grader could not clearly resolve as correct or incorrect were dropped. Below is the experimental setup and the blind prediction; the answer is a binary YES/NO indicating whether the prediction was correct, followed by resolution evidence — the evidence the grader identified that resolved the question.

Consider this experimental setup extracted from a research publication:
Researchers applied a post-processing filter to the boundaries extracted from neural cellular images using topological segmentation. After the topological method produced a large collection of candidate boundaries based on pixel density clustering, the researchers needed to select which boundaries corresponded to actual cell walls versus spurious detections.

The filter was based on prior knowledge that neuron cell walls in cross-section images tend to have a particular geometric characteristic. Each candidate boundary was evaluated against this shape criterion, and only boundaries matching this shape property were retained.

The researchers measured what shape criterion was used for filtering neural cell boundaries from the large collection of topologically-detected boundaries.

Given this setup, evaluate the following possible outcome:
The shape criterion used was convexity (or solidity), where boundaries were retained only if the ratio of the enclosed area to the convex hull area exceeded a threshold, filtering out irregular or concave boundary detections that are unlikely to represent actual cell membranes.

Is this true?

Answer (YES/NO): NO